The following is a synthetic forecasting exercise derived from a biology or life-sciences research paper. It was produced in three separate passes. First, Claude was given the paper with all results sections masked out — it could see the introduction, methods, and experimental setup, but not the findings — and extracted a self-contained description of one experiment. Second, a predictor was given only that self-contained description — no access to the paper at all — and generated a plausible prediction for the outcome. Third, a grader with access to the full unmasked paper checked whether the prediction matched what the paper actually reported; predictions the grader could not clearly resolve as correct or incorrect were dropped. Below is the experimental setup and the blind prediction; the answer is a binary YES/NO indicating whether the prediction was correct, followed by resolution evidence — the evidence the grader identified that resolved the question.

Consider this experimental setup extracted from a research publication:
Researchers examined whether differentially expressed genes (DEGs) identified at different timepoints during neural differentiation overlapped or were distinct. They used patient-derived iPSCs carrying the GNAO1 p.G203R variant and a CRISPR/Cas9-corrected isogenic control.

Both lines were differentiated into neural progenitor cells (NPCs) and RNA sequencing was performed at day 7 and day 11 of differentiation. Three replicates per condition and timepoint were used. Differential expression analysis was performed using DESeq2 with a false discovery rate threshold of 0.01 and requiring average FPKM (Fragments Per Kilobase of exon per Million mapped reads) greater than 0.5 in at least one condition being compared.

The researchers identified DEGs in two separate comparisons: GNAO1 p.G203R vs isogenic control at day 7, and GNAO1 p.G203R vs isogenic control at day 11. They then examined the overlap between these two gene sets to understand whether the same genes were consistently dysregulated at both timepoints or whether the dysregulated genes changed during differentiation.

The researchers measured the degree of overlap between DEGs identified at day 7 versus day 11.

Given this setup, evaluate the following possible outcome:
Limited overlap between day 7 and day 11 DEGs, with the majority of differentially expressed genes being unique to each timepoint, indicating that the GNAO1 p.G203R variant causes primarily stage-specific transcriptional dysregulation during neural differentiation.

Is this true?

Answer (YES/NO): NO